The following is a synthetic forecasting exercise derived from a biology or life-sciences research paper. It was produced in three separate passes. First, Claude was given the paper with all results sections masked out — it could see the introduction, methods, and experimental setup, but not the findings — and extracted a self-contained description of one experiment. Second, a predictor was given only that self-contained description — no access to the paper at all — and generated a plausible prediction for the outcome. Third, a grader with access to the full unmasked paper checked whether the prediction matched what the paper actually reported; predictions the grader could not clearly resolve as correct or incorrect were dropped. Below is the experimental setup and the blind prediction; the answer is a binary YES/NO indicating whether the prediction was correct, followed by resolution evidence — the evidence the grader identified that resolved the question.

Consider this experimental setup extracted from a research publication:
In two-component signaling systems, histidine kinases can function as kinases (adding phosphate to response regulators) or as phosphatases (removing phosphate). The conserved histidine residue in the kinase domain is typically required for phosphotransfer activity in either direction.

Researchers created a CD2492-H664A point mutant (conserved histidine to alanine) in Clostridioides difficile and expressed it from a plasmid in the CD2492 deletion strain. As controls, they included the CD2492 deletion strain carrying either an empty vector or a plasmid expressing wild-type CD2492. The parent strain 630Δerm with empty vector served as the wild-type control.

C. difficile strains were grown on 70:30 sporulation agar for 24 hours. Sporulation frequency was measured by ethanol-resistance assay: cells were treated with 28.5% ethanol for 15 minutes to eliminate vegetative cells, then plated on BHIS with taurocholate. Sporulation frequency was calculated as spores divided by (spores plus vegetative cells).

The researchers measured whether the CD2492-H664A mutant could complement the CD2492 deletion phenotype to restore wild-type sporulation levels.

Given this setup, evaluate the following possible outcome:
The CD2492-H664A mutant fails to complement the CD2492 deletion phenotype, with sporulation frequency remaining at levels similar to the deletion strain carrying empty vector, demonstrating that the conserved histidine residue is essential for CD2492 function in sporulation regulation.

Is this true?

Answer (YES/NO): NO